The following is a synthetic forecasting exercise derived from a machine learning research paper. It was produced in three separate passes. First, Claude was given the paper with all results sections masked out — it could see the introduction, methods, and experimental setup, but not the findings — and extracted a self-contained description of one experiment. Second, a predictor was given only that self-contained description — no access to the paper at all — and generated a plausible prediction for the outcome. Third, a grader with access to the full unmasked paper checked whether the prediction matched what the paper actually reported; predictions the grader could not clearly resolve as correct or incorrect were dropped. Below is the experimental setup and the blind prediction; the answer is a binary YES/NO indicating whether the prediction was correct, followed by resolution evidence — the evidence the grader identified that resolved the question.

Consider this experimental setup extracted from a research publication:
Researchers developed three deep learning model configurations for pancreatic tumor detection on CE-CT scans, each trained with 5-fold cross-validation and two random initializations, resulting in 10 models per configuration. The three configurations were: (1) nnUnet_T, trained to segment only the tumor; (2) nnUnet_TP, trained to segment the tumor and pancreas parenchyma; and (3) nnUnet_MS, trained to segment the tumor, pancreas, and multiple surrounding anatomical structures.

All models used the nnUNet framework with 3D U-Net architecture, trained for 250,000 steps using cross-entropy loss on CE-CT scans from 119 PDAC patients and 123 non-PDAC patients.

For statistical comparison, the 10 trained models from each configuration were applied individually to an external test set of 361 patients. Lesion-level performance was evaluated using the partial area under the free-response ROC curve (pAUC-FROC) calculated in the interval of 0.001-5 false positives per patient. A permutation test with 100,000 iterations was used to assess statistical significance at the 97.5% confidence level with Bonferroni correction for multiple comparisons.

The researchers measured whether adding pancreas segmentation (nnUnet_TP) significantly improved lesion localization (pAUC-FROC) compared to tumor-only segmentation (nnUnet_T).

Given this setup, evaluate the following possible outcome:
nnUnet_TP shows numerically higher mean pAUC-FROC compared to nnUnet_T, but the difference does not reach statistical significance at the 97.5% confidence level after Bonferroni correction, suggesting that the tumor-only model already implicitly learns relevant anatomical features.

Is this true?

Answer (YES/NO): YES